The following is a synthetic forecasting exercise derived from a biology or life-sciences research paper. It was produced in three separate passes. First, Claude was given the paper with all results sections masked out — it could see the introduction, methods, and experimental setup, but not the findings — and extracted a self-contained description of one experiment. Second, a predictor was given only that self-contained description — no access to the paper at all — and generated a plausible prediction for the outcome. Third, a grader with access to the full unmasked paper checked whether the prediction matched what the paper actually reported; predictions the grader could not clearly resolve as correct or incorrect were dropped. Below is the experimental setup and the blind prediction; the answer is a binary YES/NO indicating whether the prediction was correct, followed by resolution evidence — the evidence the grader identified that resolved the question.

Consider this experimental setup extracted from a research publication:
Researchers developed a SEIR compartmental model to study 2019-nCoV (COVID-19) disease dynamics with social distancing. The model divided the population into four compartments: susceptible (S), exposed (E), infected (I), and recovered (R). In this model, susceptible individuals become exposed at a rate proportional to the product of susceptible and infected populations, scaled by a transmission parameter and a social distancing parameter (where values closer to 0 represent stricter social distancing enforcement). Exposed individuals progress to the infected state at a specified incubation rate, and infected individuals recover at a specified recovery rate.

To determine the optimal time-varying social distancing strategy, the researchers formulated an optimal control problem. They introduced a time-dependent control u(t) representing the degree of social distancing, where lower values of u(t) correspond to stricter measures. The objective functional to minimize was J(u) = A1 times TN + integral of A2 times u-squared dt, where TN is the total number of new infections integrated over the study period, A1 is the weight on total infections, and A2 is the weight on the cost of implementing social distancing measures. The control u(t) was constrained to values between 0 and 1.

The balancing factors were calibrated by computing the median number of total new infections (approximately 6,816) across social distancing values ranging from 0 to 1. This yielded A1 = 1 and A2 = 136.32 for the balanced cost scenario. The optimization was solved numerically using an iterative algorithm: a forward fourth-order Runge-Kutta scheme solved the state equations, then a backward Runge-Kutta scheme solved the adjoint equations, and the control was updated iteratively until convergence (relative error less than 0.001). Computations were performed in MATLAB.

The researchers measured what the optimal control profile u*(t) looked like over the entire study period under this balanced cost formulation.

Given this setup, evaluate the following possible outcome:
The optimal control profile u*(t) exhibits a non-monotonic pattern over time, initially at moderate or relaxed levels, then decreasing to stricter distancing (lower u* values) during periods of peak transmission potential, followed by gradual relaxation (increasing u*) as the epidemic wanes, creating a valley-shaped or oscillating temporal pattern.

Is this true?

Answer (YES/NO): NO